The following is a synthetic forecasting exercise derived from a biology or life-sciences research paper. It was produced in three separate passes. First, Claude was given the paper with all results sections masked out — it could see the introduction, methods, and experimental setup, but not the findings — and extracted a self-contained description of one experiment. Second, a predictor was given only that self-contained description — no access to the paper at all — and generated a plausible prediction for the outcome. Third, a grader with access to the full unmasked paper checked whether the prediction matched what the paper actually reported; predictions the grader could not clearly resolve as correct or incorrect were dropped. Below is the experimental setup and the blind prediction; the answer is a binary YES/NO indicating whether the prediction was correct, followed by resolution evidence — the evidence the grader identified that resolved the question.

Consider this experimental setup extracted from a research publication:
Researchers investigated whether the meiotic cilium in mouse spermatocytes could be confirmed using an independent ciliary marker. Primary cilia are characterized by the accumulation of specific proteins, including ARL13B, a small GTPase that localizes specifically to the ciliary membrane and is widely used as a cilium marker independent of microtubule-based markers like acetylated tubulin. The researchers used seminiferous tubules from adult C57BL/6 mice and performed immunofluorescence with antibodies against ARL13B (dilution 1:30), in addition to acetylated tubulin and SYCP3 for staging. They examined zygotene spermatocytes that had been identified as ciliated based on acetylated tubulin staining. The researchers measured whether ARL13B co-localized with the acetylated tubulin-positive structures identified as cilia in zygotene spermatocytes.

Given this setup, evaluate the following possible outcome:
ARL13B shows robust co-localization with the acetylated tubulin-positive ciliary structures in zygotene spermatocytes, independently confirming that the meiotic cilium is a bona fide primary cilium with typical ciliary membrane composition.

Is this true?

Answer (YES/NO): YES